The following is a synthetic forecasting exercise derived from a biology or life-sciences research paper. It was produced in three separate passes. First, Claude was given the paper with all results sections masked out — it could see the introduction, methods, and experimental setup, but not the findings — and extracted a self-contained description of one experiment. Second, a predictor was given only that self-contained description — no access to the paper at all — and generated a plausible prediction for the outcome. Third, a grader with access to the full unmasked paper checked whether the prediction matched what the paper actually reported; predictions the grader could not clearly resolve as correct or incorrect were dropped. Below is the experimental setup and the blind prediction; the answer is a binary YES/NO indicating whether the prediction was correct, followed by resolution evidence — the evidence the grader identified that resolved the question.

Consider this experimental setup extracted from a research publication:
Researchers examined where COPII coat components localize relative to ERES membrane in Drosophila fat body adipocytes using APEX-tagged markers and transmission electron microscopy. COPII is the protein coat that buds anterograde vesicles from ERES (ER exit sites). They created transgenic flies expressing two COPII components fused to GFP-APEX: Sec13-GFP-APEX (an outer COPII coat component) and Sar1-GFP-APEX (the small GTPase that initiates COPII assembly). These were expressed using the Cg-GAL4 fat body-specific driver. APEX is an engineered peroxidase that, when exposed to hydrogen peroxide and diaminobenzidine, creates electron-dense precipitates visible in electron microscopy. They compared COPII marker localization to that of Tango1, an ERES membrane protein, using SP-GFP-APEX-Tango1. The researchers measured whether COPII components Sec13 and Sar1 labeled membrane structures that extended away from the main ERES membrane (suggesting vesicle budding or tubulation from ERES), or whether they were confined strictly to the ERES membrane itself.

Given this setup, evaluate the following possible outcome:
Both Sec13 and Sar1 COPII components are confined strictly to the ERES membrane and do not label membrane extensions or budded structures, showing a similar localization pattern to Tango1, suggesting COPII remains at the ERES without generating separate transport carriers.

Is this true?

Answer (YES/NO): NO